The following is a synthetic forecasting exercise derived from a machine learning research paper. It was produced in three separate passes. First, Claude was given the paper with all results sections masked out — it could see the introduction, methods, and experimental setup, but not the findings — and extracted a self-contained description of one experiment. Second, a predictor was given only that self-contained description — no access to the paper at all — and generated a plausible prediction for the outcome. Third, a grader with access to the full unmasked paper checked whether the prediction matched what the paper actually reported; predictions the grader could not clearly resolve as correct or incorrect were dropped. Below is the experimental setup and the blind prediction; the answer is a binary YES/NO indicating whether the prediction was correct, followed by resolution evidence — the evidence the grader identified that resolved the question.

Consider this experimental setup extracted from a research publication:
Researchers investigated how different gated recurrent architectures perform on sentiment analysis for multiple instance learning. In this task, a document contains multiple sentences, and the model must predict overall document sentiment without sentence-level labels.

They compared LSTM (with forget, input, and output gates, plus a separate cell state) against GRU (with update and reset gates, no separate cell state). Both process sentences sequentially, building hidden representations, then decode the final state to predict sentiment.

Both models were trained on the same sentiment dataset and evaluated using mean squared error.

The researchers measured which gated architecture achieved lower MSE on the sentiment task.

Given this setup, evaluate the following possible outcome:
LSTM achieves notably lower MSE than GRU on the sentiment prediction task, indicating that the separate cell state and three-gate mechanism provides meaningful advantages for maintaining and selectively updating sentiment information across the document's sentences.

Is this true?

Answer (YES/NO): NO